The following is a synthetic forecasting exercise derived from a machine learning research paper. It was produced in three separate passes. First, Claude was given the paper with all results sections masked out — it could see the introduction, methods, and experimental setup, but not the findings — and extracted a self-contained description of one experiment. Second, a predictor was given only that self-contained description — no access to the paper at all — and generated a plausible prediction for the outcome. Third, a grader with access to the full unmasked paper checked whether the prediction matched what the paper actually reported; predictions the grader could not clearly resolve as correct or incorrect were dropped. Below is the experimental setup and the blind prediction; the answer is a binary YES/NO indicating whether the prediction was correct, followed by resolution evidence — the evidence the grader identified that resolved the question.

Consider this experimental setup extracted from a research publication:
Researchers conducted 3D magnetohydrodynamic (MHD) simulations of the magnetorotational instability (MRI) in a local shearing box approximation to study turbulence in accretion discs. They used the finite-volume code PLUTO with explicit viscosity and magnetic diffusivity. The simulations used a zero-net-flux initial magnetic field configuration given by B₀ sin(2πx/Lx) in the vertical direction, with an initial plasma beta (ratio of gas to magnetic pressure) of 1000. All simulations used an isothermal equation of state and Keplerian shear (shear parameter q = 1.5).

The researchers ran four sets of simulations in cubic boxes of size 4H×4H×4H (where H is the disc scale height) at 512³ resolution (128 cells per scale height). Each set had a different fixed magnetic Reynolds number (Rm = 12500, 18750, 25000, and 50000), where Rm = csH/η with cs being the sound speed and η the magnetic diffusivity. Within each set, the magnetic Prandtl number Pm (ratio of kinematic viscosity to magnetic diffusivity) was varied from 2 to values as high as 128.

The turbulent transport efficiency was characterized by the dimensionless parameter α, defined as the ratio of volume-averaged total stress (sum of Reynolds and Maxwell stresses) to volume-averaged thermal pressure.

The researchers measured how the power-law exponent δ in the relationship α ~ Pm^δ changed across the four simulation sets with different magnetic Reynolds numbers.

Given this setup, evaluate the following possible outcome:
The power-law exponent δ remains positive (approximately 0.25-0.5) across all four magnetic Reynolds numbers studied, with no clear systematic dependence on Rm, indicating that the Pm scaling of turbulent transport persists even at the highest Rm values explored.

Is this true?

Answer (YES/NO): NO